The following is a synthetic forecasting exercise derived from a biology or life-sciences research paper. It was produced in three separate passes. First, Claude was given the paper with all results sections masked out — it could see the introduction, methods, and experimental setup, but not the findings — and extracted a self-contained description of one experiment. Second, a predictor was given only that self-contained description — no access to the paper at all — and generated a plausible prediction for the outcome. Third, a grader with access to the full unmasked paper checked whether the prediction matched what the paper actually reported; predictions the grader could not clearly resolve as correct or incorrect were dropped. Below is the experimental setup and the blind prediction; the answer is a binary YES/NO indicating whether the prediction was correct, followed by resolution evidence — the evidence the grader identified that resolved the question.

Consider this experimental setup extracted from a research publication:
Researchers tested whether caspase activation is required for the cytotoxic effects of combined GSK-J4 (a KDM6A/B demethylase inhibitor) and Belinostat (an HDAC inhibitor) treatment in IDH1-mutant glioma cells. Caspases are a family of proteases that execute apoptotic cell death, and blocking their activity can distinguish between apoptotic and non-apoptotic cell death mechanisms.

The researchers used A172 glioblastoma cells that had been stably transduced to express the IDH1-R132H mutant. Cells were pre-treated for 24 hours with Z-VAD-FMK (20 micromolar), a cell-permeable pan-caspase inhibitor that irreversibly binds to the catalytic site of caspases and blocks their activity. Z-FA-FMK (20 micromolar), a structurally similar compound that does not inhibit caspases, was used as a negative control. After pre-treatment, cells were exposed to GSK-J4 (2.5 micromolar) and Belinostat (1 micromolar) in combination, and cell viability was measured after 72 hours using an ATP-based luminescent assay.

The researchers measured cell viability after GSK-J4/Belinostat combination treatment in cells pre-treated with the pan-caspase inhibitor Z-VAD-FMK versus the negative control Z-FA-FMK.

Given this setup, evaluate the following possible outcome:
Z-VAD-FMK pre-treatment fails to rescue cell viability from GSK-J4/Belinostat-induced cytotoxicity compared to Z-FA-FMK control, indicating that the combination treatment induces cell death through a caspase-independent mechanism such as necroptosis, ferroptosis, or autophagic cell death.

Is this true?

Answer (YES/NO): NO